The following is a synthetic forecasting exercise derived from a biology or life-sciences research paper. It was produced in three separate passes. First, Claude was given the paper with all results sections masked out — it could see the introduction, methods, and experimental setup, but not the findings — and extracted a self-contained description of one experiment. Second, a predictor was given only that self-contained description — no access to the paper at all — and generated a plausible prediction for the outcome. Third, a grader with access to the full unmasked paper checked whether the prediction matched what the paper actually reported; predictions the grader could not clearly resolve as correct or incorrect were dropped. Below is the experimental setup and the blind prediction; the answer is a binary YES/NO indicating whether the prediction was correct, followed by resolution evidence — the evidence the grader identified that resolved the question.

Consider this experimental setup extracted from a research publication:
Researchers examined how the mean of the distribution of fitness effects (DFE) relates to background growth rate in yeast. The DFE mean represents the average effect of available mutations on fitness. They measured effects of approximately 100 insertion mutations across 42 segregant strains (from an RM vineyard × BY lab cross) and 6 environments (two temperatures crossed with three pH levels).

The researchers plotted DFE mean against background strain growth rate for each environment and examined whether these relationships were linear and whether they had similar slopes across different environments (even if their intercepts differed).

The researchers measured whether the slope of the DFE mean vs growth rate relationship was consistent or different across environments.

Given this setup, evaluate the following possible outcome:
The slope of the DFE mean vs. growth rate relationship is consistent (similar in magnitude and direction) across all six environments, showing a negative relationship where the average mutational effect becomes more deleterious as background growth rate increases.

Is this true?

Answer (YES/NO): YES